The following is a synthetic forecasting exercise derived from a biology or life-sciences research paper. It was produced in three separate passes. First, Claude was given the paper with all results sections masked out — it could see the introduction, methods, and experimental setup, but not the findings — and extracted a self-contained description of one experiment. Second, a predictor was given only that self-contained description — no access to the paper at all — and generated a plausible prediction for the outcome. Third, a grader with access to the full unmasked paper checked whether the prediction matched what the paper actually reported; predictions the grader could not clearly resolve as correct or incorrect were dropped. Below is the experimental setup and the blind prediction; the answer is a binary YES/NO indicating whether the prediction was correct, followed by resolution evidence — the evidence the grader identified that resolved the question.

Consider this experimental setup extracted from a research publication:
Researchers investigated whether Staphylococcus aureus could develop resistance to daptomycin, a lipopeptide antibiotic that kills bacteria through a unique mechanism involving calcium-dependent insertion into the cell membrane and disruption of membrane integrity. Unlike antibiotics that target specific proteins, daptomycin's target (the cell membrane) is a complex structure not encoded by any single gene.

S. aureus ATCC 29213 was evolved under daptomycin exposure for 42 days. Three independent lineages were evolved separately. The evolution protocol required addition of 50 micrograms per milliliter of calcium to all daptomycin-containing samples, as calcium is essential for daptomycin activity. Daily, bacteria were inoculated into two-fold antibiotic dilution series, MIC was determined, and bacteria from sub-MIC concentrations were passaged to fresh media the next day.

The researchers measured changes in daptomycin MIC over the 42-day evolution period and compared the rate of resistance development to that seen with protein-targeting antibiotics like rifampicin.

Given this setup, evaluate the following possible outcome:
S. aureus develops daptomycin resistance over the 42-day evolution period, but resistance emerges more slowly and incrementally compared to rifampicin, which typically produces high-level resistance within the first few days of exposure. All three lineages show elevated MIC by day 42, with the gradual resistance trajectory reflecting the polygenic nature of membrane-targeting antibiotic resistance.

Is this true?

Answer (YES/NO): YES